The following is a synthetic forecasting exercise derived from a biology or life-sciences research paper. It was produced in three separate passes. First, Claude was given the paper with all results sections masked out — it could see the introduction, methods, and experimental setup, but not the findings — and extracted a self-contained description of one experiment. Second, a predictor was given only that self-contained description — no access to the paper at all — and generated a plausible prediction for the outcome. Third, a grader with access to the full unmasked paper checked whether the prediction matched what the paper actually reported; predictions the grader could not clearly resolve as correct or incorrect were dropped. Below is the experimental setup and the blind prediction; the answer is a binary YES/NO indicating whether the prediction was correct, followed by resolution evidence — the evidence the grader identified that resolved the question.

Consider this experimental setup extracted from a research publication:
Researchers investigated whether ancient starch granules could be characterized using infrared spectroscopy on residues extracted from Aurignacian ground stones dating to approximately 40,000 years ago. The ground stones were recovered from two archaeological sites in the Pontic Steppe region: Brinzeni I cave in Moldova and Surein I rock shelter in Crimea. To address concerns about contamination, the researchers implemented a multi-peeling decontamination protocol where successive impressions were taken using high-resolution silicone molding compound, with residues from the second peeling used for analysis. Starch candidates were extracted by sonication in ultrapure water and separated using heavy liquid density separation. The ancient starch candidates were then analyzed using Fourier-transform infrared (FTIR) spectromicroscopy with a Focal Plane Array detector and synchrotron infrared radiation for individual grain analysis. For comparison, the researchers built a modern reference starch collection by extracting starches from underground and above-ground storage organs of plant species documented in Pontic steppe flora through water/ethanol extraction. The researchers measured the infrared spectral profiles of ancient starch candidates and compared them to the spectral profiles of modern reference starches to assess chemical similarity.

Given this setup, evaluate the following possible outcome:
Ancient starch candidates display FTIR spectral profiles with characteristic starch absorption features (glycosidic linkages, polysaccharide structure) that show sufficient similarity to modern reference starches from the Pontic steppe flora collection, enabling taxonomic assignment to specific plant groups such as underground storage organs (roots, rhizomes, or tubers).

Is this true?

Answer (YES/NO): YES